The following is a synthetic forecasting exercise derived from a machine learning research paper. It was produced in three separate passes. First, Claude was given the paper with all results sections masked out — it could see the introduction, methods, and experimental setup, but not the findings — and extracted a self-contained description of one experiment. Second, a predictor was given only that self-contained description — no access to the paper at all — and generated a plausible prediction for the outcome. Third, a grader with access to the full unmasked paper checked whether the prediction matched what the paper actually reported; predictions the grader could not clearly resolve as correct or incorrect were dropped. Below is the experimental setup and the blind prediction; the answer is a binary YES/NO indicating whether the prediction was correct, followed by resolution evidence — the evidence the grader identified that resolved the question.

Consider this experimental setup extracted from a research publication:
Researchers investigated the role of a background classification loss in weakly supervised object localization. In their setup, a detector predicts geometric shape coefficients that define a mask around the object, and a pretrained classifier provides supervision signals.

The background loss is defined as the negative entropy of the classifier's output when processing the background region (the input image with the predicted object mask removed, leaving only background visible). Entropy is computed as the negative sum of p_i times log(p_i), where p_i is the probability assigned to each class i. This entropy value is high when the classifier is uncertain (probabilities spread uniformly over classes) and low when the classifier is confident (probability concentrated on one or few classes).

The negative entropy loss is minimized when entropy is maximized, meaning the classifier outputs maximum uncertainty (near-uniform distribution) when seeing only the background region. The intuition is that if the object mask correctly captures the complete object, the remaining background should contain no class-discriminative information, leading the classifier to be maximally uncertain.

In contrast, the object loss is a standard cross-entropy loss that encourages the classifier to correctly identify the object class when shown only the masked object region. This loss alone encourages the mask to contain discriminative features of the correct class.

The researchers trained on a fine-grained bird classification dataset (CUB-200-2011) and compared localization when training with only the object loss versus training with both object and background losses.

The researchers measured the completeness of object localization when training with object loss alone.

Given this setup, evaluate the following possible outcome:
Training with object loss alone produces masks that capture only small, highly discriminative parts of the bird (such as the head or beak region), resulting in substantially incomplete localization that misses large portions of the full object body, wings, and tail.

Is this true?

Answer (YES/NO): NO